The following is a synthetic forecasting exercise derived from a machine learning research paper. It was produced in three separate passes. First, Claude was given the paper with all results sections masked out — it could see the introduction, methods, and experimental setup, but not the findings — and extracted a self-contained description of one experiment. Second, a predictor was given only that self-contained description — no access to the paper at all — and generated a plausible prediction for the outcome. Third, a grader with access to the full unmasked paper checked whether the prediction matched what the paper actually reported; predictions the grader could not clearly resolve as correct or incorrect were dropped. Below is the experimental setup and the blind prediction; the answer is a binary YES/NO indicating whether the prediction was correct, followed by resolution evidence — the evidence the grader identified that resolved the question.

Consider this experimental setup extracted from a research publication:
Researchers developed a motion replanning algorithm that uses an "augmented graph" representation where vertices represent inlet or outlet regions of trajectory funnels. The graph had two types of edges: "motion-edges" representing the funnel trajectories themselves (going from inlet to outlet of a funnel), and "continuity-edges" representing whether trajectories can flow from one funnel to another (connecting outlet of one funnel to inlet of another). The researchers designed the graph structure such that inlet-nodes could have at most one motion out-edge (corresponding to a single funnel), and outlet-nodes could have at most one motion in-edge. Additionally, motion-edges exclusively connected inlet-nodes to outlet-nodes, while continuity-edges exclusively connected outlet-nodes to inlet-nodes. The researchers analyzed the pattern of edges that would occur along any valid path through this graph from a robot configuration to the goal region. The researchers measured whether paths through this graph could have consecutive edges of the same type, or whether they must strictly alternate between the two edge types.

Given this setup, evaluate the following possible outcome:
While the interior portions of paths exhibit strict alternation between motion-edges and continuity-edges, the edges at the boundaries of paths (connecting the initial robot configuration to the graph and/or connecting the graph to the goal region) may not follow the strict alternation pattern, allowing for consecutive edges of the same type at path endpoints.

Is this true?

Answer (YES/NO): NO